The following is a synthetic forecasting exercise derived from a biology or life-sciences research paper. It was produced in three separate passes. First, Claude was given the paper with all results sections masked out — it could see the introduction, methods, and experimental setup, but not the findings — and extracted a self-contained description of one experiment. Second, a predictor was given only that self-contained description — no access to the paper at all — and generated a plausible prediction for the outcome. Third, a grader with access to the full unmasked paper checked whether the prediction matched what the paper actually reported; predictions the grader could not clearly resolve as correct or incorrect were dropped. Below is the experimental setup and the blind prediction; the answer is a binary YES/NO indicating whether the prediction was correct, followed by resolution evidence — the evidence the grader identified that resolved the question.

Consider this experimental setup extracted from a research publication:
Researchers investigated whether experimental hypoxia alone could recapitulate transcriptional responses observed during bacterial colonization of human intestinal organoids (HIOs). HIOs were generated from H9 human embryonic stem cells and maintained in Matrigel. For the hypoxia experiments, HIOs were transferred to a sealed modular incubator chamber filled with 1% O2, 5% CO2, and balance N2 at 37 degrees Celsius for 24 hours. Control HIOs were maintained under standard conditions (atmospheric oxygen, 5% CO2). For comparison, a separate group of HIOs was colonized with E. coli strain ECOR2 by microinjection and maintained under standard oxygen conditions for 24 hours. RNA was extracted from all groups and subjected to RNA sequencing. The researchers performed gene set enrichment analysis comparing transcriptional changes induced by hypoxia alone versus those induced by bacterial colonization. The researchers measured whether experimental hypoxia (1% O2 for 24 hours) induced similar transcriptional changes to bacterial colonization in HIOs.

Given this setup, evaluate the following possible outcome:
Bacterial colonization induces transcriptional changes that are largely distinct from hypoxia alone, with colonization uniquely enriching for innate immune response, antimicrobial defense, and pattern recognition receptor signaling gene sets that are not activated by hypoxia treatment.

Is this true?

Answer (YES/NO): NO